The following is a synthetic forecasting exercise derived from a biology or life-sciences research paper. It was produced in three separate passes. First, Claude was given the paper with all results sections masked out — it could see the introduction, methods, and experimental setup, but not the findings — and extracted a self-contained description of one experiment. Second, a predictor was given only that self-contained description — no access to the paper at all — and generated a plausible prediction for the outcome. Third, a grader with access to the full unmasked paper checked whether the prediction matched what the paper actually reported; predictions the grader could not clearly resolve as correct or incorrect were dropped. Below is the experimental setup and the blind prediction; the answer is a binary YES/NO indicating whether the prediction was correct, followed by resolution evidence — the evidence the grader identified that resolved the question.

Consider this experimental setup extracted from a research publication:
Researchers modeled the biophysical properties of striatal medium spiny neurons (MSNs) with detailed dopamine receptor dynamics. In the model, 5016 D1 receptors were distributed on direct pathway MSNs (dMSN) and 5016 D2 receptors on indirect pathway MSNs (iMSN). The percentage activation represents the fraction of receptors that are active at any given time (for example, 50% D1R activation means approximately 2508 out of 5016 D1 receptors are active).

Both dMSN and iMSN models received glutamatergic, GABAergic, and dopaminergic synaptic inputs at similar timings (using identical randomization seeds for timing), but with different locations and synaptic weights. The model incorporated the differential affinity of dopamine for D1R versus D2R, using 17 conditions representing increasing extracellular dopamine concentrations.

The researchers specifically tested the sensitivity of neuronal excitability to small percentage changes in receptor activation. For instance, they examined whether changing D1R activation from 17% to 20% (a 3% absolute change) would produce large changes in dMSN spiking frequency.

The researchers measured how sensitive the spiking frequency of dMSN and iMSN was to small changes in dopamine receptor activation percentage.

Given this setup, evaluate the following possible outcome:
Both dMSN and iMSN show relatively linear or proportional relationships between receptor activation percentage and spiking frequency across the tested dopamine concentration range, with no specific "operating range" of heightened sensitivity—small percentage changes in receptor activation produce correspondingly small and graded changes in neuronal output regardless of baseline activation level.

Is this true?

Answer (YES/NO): NO